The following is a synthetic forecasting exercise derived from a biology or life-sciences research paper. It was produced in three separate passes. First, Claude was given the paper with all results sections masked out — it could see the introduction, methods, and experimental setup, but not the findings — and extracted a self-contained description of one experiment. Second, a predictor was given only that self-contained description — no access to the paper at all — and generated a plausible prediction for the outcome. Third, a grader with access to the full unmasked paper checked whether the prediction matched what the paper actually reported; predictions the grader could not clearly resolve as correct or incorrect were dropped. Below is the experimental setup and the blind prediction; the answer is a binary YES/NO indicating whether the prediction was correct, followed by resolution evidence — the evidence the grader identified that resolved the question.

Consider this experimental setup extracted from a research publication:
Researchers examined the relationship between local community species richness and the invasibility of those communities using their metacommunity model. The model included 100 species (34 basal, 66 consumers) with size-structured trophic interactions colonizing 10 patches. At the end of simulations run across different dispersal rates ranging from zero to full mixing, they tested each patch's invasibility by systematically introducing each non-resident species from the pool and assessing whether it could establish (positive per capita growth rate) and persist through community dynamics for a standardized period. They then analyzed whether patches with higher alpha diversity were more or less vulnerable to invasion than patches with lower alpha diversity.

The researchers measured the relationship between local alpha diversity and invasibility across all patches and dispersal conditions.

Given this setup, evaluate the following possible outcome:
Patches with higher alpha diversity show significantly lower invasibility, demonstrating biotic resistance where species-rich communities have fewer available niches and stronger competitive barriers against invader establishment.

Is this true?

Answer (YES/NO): YES